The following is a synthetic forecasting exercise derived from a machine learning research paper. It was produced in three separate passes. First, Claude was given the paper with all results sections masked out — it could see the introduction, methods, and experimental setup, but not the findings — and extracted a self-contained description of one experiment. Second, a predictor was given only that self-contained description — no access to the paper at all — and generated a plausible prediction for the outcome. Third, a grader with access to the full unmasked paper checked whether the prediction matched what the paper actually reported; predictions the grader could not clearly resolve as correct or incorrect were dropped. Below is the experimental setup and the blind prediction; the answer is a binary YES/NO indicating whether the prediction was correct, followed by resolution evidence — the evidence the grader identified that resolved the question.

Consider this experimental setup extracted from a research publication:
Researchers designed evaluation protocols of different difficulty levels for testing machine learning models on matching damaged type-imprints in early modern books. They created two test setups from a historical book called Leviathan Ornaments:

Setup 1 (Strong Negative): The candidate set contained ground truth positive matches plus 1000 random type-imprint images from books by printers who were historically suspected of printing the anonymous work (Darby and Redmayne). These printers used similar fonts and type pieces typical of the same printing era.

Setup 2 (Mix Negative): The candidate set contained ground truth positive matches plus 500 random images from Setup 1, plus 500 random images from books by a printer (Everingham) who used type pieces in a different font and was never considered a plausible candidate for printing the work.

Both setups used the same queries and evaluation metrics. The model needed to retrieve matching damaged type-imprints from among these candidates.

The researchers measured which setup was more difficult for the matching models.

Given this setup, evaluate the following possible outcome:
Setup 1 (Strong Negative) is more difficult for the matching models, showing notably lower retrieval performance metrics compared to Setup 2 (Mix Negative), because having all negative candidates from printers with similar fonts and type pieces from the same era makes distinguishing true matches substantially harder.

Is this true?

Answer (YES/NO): NO